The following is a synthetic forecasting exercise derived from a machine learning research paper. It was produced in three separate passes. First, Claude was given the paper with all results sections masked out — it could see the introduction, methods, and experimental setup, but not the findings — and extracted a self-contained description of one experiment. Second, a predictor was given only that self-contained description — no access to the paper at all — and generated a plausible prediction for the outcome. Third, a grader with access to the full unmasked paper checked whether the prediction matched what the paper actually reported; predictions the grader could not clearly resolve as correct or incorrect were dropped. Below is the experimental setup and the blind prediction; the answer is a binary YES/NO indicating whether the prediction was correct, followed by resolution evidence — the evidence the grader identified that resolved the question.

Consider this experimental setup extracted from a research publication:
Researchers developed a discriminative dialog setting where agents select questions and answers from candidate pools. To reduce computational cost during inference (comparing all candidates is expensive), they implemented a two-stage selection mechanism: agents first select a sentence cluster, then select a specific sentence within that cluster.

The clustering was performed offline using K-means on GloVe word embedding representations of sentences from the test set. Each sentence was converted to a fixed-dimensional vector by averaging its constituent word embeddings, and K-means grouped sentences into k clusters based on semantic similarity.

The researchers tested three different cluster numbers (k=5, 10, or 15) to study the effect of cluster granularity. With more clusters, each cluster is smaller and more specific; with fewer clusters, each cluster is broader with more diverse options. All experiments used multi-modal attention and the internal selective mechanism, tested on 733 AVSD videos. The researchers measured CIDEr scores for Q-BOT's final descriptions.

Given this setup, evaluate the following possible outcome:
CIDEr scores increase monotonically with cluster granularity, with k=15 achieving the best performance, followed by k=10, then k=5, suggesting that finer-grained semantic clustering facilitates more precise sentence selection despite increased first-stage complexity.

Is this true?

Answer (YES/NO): NO